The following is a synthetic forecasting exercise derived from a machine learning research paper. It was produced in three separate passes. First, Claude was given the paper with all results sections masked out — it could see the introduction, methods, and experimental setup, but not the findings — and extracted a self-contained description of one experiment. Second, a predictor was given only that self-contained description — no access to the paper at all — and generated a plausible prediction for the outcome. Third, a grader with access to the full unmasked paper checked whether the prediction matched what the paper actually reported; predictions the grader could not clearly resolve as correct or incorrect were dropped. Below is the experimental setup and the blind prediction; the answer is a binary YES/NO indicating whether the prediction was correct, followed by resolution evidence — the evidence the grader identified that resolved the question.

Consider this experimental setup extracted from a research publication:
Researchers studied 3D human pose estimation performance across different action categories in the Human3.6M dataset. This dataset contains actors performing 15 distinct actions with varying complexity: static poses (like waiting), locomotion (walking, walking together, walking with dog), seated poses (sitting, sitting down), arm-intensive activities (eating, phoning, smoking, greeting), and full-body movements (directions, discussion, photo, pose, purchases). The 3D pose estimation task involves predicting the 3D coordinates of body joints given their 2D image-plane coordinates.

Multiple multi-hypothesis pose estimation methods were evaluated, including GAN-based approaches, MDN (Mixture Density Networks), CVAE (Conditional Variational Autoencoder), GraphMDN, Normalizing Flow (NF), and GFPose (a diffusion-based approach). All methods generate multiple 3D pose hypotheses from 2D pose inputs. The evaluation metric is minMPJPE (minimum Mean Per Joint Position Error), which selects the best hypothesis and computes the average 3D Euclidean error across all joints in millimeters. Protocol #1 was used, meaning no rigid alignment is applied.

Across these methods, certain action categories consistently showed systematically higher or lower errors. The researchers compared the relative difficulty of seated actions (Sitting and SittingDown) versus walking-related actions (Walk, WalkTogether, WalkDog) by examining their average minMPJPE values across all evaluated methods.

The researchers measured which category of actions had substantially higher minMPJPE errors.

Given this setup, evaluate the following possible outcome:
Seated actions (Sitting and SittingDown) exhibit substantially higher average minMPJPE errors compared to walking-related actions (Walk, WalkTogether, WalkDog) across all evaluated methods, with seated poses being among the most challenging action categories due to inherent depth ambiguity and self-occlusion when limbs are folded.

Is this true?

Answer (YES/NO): YES